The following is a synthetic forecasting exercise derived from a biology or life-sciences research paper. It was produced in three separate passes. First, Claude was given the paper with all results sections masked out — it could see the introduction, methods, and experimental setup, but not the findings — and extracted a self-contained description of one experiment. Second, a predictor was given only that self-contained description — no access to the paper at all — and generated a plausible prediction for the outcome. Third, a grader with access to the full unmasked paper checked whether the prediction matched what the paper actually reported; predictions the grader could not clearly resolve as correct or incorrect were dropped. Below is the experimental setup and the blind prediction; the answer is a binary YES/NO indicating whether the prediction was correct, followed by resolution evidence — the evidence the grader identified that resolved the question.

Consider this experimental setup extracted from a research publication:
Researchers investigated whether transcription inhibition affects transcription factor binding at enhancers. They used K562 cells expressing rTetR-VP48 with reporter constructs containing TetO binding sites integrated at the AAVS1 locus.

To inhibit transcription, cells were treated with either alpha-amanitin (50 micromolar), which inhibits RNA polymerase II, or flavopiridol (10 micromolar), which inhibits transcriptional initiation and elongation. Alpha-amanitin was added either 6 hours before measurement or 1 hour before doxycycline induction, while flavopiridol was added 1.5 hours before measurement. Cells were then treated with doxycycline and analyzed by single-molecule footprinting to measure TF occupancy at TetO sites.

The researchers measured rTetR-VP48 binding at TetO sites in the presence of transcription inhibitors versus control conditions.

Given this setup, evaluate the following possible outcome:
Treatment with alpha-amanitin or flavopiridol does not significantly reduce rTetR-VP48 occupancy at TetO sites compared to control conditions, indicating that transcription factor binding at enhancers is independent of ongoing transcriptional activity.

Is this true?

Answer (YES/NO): YES